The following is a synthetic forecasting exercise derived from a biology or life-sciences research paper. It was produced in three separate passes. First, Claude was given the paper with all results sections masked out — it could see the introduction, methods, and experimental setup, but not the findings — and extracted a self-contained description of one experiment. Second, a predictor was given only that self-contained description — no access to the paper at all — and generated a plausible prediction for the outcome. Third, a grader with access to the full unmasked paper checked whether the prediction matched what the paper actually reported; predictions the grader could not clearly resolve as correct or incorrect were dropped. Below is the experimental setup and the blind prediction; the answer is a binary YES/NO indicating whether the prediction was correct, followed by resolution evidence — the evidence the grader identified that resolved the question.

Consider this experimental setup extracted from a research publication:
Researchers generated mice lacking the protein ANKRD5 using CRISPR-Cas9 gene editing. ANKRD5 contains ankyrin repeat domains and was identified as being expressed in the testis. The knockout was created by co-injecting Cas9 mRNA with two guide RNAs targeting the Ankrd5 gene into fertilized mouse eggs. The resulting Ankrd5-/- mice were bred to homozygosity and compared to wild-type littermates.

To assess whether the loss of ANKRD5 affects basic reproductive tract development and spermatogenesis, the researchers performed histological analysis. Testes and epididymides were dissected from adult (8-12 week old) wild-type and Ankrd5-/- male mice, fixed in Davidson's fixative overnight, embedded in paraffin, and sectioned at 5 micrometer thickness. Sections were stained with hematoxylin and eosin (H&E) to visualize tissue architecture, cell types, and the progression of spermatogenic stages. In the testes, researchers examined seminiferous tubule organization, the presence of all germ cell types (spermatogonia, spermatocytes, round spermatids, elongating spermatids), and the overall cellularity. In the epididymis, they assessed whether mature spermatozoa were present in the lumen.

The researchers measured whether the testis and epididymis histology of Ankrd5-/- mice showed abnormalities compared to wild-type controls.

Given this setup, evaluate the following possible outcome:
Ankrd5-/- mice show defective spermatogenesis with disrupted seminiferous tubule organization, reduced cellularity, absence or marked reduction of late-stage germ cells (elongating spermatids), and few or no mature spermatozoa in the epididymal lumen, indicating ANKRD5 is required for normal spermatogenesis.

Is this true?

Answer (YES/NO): NO